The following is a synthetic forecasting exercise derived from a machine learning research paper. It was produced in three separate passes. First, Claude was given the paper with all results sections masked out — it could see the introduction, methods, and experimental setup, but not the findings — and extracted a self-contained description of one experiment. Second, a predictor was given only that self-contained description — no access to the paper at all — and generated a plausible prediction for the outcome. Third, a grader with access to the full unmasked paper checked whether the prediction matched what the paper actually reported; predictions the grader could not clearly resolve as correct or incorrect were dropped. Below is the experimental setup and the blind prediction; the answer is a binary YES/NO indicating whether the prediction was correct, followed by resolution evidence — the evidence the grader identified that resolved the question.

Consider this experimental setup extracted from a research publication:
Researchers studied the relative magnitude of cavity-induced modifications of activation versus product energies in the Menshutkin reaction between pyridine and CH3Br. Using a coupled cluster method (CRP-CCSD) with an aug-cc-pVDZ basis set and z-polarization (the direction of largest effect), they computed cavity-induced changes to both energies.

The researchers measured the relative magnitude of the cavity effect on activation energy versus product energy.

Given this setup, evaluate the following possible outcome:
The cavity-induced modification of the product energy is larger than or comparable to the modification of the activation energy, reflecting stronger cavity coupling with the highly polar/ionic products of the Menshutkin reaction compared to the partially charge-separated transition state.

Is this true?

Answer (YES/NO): NO